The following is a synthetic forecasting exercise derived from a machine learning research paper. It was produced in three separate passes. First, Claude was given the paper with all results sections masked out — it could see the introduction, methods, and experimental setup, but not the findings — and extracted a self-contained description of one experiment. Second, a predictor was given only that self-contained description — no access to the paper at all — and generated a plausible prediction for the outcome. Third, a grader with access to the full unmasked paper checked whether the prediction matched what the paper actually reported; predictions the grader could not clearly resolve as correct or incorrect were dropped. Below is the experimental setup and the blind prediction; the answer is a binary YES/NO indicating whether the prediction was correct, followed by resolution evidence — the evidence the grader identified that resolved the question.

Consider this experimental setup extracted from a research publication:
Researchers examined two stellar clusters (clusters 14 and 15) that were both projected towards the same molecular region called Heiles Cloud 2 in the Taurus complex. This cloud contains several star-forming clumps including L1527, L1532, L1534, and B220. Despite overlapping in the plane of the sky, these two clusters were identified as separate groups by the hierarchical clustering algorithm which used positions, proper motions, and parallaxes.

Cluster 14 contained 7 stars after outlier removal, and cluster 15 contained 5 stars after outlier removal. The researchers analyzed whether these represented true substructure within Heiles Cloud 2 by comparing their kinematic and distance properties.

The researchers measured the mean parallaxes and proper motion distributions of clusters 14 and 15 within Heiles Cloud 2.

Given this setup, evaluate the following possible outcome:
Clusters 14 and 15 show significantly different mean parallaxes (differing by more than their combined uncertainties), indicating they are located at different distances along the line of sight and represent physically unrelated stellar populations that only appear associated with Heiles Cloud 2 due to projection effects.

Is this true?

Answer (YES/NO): NO